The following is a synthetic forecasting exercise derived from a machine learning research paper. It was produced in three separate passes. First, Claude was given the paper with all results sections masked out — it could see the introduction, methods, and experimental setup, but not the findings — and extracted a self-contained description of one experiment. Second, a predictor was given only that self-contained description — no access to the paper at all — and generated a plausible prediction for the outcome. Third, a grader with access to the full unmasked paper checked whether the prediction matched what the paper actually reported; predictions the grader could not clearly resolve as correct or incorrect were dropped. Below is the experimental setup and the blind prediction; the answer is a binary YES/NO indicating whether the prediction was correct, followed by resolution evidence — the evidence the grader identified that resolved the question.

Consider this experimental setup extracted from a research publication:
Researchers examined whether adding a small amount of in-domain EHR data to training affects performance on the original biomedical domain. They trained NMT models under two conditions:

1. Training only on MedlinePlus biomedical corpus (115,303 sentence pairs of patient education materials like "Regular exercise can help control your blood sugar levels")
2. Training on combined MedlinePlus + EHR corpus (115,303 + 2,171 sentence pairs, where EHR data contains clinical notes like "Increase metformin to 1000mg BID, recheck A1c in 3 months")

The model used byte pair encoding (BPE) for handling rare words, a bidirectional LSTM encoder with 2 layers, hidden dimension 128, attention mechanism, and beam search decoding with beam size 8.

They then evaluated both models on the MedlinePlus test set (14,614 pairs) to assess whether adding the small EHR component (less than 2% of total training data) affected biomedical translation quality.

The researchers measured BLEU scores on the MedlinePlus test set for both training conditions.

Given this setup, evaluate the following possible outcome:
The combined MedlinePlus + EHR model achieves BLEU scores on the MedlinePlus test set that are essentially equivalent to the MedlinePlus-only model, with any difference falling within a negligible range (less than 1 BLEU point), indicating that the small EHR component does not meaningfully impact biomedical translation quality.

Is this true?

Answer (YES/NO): YES